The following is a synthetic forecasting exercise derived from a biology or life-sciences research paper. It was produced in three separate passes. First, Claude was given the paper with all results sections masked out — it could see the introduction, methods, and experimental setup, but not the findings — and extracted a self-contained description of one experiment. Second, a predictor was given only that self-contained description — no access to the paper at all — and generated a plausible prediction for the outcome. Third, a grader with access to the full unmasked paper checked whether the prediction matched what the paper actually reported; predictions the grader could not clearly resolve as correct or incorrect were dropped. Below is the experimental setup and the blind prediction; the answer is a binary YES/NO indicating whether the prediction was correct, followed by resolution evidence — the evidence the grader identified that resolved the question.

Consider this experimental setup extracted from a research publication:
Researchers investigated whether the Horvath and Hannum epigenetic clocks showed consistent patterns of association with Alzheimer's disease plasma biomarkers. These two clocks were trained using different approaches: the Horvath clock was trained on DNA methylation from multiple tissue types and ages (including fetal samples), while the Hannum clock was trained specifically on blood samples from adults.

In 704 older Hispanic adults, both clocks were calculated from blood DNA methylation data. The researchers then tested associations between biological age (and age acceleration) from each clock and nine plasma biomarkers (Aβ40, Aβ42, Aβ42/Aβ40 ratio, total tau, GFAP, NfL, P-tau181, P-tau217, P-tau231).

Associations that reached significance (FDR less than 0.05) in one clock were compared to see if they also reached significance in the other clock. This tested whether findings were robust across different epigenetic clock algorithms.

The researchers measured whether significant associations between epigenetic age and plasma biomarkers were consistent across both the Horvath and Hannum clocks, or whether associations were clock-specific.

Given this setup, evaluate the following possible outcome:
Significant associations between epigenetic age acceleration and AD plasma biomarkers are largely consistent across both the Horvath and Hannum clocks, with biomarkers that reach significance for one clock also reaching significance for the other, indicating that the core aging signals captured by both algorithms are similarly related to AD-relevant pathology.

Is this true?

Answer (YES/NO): YES